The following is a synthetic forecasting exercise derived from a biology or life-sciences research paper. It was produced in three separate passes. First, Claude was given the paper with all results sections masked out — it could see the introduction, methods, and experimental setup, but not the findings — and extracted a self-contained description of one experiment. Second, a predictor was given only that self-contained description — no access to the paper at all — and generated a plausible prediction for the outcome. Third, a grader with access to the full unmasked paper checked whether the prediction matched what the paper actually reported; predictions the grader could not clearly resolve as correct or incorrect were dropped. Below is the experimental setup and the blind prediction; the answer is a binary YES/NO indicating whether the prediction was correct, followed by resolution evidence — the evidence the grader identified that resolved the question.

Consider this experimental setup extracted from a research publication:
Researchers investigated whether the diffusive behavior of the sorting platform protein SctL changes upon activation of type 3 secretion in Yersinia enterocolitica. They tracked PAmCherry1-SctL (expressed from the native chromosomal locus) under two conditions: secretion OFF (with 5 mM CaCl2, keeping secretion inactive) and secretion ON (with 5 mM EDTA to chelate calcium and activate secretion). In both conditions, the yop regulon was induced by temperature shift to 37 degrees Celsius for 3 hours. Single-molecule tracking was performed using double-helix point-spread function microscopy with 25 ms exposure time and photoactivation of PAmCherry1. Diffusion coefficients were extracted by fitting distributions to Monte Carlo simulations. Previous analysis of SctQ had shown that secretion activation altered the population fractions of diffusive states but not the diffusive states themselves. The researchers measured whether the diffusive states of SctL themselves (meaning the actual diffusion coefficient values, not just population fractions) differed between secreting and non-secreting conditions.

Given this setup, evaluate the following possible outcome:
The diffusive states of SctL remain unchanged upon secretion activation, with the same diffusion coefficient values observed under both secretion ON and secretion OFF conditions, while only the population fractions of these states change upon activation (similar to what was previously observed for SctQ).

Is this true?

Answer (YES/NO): NO